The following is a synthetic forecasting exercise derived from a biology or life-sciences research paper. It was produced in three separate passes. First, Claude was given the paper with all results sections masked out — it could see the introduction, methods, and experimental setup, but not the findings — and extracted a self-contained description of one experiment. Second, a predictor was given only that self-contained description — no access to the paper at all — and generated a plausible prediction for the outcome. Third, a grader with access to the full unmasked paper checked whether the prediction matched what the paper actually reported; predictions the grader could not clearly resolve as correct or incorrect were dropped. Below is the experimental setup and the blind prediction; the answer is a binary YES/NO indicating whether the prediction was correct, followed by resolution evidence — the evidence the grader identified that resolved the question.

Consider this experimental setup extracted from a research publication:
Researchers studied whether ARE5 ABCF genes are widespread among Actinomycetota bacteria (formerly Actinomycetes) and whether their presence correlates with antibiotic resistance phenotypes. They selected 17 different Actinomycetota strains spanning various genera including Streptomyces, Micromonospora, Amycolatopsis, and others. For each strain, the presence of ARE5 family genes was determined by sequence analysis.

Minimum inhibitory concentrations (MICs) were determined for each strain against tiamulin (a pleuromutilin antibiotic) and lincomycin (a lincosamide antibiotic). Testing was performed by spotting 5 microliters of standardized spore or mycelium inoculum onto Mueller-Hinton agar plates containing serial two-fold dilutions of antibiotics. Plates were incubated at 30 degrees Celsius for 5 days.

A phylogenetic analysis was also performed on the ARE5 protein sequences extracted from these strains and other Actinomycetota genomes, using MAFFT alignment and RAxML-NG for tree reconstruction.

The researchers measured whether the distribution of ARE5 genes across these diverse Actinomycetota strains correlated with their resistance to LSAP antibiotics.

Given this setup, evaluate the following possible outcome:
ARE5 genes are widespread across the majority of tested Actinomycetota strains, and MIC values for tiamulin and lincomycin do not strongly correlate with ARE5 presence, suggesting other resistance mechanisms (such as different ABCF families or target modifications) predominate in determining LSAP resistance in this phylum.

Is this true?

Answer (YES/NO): NO